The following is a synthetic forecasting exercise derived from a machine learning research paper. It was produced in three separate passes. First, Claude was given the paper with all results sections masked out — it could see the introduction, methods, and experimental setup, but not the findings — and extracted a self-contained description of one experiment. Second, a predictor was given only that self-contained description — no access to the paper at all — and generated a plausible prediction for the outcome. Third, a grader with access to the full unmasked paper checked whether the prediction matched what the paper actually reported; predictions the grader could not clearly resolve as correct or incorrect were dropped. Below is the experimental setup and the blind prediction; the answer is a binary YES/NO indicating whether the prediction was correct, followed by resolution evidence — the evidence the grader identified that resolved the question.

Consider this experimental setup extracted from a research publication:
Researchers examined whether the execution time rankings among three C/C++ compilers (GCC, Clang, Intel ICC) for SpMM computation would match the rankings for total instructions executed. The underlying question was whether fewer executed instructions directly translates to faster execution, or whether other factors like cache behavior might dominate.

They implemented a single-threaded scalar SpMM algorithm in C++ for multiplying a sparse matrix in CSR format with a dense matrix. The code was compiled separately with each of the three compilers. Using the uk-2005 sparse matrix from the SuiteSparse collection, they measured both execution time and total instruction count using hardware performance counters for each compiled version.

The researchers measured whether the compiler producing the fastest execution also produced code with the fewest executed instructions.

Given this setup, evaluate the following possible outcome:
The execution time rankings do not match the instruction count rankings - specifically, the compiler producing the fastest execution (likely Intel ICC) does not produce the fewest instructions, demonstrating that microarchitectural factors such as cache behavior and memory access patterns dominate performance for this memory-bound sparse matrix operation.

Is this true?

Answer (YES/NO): NO